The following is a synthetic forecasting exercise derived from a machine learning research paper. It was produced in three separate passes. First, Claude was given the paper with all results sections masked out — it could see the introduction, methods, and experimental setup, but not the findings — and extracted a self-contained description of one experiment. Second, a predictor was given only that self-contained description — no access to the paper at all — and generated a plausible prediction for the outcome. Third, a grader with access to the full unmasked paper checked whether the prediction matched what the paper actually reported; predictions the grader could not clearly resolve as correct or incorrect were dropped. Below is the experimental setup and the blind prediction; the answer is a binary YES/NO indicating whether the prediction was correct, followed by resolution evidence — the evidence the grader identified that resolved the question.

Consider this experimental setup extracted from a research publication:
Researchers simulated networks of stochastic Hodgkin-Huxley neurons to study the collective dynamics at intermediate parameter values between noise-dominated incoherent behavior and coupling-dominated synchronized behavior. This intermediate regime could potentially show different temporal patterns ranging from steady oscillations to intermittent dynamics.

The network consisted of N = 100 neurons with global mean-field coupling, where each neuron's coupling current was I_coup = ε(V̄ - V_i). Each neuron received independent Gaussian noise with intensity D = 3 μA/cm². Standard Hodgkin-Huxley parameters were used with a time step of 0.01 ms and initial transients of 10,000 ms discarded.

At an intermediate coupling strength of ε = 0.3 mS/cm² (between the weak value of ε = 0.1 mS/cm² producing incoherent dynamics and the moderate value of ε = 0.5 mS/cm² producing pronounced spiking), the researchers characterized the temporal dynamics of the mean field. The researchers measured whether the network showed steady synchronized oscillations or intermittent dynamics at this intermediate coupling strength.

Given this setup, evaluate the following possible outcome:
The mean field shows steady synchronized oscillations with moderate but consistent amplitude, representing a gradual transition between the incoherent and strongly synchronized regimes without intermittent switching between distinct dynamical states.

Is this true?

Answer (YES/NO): YES